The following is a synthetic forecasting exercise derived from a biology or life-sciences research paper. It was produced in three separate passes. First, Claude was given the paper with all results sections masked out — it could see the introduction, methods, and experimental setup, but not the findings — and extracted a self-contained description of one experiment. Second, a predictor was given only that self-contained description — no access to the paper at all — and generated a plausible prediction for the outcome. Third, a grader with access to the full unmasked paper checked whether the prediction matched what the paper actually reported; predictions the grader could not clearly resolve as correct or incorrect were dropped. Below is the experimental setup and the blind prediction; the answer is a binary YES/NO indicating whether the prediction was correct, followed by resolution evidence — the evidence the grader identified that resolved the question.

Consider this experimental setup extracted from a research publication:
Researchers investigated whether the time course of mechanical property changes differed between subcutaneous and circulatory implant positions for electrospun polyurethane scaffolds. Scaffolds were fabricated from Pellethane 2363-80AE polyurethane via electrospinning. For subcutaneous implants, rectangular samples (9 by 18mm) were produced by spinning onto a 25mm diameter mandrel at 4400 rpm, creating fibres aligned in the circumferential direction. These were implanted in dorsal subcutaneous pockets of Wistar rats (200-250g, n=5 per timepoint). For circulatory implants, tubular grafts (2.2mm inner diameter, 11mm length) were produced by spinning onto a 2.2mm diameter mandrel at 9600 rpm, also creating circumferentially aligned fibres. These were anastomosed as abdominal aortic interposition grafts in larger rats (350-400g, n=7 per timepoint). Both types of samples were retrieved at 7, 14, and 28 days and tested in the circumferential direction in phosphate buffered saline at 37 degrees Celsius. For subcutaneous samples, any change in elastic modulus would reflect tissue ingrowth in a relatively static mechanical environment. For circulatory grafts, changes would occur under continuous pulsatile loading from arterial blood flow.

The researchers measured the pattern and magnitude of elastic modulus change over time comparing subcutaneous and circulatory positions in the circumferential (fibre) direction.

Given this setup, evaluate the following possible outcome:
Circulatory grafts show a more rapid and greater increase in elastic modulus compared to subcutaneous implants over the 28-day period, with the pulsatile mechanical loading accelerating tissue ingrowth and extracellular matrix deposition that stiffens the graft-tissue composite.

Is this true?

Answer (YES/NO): NO